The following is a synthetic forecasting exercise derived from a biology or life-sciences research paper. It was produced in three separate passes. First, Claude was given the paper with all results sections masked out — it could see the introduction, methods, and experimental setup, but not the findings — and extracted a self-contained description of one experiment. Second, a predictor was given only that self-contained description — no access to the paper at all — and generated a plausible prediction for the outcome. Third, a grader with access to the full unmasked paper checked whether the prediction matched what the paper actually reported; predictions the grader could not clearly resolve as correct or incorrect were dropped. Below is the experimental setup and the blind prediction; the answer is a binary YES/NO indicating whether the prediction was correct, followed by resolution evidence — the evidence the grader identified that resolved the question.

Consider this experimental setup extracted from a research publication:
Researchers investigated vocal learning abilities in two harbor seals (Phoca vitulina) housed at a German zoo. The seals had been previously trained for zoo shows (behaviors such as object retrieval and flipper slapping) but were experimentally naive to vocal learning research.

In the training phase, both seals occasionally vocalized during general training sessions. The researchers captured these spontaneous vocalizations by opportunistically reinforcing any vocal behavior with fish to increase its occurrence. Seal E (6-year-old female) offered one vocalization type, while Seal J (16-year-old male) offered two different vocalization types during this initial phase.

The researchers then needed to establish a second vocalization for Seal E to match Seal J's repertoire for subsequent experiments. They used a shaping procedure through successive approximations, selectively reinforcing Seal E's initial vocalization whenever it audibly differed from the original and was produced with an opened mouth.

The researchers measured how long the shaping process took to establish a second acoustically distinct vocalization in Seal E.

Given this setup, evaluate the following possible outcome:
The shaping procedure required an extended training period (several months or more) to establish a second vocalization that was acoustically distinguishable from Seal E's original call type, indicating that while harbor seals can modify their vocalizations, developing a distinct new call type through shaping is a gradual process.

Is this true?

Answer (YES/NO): YES